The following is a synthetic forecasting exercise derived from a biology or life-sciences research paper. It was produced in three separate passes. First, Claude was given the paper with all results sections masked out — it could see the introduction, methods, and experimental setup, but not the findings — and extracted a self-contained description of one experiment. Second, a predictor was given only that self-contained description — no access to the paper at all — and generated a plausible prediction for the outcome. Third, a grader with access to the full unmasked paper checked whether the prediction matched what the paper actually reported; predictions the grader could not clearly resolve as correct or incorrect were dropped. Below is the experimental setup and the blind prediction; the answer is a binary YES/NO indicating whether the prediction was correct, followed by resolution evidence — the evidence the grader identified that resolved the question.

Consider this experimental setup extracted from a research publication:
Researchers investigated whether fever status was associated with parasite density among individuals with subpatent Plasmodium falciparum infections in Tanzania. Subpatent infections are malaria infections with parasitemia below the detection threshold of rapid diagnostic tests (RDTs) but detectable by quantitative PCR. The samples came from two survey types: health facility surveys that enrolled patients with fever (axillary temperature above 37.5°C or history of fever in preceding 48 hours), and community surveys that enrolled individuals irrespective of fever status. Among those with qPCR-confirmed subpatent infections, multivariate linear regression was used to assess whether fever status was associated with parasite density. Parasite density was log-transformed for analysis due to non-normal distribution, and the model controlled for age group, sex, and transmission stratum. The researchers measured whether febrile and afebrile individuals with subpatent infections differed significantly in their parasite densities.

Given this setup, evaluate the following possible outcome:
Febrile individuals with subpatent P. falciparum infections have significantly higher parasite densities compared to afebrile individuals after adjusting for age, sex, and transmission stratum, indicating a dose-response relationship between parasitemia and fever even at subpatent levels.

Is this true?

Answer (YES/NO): NO